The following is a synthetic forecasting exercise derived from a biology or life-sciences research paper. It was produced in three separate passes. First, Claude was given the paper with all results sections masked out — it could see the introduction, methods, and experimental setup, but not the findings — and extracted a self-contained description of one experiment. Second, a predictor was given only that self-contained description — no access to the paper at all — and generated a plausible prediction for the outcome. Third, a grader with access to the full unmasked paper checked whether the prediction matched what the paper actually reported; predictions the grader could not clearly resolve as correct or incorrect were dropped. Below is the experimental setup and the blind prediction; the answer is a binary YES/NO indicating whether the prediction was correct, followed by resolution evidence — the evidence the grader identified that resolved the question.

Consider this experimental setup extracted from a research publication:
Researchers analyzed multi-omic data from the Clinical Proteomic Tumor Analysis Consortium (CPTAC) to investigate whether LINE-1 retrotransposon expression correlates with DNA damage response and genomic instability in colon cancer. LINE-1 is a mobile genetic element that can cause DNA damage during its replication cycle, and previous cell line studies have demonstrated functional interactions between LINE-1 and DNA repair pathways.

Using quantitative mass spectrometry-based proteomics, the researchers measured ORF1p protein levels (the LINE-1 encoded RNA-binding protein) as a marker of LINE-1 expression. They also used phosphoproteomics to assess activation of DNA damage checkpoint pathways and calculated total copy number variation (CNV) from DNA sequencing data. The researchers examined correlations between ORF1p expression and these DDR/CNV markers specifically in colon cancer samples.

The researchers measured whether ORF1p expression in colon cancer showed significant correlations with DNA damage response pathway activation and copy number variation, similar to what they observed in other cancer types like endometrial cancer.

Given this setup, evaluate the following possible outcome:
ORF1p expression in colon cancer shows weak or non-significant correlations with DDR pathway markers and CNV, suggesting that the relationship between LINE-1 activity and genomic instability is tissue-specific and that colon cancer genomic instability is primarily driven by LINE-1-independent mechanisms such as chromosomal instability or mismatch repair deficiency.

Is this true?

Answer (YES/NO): NO